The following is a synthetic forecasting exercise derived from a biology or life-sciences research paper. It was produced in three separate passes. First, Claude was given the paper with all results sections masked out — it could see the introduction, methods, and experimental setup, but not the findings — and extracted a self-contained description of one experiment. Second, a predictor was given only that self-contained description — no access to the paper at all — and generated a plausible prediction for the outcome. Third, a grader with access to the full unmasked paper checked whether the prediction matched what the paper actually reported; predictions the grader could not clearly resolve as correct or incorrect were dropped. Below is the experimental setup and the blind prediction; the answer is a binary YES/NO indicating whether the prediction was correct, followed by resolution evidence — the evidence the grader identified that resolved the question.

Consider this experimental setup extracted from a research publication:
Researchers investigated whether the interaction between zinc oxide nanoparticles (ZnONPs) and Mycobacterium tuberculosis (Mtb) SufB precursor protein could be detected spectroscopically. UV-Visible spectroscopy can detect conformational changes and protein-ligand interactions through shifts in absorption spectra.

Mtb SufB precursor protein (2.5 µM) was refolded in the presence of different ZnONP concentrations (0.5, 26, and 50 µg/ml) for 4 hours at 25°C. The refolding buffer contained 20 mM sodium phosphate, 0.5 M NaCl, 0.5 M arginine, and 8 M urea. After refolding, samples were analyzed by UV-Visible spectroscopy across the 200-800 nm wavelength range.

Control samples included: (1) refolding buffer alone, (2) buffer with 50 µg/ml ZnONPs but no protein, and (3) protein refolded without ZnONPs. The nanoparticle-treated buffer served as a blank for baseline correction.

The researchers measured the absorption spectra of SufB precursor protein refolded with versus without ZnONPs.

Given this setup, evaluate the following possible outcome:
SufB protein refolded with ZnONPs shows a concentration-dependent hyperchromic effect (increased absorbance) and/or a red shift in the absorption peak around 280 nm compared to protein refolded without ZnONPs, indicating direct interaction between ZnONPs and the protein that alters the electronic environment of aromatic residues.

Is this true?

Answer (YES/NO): NO